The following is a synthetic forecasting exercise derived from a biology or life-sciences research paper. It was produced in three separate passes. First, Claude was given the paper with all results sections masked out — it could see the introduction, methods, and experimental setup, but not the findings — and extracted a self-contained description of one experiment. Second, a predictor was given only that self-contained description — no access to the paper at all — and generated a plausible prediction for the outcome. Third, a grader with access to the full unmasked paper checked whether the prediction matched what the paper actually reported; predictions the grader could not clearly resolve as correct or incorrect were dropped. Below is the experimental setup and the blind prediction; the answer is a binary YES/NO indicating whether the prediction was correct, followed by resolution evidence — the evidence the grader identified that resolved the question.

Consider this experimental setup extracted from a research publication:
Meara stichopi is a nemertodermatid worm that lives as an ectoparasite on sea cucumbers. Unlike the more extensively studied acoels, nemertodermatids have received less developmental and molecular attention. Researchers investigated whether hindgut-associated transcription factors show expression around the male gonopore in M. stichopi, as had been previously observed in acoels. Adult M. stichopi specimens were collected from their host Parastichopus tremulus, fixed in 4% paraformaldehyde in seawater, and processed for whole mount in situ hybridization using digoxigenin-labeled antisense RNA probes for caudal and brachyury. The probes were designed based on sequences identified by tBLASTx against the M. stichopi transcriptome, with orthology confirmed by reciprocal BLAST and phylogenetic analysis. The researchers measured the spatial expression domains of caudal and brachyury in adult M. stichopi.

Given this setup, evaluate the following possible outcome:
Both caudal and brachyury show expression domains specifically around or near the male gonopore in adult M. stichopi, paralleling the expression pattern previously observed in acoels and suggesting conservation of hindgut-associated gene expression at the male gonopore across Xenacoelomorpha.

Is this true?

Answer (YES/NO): YES